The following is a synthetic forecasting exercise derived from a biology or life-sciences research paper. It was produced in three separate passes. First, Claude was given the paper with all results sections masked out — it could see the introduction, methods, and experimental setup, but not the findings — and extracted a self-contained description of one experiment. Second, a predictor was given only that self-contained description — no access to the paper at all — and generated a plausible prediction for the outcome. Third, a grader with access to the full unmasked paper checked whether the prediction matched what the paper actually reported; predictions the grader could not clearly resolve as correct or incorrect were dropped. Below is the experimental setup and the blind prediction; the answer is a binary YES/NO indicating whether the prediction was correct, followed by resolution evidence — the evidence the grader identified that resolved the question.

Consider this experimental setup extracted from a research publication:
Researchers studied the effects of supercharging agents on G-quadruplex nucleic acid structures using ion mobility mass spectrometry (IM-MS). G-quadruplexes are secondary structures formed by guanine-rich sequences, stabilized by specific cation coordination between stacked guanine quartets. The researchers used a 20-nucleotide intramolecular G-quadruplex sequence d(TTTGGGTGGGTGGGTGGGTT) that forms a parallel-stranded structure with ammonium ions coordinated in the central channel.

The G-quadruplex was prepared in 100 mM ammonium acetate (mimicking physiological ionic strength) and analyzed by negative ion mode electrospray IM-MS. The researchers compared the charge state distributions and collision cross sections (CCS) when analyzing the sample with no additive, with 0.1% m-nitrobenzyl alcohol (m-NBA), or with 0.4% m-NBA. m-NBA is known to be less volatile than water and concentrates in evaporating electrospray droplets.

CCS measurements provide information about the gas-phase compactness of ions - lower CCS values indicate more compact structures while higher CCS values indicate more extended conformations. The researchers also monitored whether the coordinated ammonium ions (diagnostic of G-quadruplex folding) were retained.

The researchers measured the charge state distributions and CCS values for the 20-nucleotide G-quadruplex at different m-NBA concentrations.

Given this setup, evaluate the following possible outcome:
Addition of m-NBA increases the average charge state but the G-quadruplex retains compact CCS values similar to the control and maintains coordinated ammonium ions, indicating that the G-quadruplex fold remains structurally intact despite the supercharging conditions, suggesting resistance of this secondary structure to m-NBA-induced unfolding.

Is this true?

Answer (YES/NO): NO